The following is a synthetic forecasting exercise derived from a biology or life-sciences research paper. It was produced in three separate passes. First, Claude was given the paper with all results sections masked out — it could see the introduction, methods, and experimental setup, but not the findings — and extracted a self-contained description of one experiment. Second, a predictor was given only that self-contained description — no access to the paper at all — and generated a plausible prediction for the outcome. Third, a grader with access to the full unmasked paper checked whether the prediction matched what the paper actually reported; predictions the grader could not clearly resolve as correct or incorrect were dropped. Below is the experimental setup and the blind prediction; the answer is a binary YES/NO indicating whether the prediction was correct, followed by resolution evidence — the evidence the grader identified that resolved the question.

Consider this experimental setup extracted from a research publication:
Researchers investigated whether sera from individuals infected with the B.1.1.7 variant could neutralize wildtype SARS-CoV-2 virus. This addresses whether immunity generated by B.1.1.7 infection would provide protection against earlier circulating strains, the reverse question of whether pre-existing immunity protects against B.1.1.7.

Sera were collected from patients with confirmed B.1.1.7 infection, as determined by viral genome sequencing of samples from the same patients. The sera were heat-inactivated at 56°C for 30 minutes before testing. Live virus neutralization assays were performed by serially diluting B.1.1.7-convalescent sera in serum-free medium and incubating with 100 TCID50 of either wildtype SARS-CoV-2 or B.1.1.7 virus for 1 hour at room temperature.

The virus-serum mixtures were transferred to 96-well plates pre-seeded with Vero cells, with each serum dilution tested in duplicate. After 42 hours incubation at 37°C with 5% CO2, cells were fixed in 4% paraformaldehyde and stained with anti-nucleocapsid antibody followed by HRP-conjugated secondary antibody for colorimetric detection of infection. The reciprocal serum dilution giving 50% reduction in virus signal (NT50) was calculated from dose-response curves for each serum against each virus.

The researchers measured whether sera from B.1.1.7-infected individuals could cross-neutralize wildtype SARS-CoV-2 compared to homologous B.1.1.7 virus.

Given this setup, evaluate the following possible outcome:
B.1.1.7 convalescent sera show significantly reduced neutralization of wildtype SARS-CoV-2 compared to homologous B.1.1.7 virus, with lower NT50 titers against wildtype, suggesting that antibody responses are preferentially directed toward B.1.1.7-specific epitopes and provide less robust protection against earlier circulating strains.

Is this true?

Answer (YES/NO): YES